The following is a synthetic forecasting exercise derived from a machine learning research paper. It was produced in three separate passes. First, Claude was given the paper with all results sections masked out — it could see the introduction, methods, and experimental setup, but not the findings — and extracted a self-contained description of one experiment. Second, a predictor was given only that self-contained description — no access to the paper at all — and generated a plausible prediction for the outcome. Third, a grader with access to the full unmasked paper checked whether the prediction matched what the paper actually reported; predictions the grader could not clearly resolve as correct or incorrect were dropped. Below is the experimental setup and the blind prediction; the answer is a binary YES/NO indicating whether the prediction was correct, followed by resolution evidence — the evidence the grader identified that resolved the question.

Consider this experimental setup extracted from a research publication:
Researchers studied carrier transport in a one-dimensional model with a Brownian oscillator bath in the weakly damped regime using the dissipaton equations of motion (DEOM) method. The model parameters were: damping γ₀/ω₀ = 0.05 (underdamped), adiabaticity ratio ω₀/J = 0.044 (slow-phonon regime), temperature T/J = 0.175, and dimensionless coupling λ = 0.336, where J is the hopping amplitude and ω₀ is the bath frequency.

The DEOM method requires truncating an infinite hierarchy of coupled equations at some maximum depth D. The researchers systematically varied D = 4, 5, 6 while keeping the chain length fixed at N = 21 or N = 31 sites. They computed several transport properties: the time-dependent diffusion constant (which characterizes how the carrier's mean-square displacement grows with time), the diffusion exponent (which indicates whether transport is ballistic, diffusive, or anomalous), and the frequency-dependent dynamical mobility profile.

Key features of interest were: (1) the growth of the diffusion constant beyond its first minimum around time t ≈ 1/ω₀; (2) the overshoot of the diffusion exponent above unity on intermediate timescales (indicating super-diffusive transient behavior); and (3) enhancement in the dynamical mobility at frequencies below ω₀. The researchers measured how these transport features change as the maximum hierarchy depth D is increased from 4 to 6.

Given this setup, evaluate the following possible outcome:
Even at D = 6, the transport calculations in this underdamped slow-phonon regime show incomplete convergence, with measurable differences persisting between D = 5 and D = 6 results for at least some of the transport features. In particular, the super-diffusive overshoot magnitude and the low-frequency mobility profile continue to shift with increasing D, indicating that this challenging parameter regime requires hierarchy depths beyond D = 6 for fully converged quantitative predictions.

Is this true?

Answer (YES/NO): NO